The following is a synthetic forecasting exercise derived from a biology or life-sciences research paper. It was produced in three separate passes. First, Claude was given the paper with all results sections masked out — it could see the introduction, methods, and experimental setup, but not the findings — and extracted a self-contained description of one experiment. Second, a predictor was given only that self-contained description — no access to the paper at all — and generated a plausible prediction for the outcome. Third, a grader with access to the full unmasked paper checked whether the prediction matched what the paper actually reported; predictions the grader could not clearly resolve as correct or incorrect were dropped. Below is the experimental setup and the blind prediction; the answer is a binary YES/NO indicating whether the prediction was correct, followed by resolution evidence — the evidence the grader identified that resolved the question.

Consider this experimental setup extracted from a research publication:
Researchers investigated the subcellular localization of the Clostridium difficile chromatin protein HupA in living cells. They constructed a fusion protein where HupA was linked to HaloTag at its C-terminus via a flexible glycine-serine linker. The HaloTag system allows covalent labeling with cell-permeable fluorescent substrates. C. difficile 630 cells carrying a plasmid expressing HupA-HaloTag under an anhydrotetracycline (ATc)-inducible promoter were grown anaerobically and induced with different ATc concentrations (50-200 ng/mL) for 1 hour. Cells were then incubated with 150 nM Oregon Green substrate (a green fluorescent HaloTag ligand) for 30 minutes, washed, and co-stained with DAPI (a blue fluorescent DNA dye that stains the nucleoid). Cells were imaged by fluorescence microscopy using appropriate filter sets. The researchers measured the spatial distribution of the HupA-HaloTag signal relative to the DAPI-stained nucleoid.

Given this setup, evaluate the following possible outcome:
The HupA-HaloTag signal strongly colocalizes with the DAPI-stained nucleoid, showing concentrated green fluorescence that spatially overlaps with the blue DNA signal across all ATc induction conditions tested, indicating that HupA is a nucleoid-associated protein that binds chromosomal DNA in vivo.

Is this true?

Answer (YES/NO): YES